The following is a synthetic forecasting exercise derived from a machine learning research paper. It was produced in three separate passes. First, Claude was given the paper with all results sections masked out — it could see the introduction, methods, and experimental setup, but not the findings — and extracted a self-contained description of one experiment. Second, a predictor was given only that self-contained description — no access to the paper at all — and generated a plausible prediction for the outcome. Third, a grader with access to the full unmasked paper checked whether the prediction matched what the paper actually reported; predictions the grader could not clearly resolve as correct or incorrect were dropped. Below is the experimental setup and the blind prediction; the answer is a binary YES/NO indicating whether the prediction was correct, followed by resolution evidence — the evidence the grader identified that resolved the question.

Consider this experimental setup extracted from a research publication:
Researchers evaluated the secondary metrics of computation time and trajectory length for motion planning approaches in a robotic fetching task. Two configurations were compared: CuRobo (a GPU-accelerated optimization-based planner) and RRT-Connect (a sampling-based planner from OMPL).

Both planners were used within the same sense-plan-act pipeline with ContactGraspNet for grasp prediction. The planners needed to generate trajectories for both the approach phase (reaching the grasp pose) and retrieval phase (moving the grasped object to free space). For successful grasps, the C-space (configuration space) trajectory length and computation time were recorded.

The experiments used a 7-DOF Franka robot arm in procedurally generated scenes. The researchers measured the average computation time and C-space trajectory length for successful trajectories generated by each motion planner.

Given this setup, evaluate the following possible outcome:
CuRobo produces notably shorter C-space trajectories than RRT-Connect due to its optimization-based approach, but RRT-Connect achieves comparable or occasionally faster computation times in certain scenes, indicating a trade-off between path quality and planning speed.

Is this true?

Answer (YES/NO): NO